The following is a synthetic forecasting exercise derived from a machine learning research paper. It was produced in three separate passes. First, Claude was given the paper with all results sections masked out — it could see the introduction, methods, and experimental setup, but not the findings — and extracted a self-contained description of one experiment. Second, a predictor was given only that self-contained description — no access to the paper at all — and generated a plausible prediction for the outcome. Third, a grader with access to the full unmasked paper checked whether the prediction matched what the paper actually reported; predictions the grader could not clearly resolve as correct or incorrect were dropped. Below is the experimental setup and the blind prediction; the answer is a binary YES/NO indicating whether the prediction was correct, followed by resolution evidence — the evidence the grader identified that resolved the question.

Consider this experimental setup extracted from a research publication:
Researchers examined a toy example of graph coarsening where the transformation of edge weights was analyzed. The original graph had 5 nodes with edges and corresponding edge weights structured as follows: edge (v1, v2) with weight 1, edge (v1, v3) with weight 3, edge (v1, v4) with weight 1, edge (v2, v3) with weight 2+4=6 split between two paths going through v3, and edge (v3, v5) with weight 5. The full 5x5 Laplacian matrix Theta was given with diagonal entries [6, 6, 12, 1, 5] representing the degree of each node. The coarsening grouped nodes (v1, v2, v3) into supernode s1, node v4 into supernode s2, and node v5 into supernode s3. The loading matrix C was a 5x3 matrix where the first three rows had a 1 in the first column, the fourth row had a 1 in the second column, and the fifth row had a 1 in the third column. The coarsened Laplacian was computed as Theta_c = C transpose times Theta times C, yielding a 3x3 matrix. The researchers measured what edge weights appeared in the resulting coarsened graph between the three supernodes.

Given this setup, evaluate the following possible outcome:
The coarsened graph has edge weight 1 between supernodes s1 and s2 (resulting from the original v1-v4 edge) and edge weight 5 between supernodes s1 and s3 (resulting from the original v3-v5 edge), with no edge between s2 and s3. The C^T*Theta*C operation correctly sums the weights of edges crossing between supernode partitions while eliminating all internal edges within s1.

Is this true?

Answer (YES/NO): YES